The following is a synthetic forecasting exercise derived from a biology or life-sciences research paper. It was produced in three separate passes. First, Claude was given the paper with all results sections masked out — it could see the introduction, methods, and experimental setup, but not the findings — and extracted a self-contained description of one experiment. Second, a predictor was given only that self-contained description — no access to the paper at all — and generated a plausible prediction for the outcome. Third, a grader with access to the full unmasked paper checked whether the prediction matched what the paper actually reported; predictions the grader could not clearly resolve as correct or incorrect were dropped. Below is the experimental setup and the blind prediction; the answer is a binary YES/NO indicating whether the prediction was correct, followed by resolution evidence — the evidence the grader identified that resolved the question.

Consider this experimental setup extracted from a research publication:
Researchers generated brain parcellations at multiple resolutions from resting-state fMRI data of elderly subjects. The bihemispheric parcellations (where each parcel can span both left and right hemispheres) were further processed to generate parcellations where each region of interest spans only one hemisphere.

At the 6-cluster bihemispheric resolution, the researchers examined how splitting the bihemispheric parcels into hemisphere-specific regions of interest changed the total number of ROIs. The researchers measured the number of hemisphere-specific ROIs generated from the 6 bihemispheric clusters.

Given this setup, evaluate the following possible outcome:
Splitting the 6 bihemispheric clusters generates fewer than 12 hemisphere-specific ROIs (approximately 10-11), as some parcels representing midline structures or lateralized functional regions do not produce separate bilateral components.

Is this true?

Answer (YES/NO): NO